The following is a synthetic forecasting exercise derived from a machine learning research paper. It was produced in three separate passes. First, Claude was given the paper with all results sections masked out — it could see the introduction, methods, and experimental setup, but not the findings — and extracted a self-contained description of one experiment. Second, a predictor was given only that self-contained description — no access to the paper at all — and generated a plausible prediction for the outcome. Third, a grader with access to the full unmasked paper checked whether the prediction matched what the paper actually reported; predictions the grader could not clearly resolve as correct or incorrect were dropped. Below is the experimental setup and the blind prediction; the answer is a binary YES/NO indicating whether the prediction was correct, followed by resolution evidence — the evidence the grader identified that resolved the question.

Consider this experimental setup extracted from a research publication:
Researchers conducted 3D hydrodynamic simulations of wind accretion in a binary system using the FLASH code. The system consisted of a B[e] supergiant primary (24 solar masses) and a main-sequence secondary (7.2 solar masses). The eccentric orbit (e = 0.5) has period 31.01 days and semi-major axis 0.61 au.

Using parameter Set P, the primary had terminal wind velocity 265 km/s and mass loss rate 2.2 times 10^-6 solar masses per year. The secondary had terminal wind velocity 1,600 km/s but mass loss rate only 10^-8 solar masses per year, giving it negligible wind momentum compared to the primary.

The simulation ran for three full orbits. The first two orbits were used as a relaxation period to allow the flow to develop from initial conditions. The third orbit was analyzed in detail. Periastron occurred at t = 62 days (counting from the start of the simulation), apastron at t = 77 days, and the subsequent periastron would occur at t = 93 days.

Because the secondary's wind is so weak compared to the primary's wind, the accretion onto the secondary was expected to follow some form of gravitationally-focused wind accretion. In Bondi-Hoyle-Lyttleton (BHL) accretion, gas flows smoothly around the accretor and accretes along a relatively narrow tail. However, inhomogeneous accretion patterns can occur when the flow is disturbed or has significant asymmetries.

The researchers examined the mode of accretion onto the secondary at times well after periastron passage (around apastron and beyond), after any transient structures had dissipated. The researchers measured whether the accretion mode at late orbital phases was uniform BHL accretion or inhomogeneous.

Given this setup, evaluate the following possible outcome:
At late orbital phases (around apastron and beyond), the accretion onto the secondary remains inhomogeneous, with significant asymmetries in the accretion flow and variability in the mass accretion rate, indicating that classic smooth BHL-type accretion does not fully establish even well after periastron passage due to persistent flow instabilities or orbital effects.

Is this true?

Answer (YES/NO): YES